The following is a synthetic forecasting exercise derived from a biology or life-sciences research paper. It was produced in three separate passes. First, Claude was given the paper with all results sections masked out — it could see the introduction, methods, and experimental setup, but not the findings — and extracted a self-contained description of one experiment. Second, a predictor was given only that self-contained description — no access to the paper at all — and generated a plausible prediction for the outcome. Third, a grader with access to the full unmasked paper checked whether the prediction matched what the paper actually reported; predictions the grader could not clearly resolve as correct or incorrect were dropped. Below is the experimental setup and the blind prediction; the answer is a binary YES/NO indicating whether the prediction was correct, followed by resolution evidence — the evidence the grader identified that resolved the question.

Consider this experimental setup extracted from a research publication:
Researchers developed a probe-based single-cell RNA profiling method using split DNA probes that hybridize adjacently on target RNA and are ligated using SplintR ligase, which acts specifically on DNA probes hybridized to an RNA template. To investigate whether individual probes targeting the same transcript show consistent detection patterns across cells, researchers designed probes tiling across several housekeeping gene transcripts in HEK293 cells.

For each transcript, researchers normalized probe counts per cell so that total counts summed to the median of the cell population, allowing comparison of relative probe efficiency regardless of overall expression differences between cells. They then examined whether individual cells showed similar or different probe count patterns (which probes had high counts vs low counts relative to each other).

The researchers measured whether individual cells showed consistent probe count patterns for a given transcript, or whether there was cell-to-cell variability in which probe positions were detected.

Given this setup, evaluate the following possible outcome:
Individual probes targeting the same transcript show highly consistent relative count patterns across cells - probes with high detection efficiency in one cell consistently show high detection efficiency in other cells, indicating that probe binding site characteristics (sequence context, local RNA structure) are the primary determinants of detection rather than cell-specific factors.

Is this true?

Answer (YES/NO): NO